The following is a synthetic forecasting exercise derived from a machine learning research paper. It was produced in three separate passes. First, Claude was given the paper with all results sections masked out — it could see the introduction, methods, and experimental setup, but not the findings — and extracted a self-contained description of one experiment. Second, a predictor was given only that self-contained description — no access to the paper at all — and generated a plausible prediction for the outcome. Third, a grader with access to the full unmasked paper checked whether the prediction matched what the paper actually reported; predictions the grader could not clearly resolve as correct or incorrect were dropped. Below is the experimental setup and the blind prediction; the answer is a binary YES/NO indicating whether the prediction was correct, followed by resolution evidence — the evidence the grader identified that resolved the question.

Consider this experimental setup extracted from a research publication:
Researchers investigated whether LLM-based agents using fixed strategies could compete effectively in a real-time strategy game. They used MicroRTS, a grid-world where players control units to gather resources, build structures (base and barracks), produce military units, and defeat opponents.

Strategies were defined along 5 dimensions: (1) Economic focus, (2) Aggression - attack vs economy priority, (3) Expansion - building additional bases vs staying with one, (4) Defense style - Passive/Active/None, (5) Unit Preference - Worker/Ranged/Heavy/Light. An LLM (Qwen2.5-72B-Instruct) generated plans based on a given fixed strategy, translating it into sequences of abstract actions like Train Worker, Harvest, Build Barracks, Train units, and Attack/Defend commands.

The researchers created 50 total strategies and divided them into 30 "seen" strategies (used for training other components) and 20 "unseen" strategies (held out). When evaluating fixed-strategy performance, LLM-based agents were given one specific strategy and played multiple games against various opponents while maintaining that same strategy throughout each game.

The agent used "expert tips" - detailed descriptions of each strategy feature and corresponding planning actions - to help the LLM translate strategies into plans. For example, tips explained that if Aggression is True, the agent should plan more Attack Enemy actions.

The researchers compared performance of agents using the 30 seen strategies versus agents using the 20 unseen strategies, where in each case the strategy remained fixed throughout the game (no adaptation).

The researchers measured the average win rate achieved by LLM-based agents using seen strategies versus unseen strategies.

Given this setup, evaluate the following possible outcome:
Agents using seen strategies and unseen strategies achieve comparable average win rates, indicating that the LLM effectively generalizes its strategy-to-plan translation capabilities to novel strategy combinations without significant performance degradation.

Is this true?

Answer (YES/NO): NO